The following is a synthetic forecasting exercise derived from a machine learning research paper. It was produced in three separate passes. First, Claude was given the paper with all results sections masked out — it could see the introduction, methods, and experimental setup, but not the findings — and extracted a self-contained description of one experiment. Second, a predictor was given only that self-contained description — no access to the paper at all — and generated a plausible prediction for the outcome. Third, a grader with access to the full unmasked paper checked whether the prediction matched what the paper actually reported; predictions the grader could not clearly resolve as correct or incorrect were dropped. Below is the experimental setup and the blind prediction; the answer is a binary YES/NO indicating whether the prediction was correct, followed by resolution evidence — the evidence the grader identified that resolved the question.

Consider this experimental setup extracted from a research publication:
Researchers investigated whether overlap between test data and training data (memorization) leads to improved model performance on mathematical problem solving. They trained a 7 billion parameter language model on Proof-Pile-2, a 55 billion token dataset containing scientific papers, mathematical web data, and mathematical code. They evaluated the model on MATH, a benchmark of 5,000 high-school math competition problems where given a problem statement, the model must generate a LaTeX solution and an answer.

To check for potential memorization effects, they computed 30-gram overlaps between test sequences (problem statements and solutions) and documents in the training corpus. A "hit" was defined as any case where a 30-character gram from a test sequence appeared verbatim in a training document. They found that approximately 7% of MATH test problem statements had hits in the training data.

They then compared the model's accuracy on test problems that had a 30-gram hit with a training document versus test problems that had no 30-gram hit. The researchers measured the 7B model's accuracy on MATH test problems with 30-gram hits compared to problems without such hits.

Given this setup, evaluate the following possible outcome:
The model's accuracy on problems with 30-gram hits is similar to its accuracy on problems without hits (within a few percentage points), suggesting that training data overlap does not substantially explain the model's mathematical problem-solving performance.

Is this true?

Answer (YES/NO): NO